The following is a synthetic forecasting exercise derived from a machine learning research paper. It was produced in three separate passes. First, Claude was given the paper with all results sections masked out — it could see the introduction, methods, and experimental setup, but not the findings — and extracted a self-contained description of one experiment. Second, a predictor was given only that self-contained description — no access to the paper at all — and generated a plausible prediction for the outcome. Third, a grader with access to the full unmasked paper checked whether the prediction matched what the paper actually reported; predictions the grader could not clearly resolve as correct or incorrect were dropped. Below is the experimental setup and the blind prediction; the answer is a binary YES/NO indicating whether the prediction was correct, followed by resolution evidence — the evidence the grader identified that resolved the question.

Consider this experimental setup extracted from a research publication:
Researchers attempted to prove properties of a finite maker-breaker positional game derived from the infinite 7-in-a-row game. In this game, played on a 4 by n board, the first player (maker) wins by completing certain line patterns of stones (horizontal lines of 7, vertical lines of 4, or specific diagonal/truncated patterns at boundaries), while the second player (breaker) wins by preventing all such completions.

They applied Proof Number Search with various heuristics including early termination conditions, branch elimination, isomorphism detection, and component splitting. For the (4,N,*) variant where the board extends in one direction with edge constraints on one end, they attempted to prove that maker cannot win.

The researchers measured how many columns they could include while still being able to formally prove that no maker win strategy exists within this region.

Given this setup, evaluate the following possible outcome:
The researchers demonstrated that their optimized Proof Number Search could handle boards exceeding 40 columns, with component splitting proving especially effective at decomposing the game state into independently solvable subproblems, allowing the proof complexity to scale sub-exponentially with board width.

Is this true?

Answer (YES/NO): NO